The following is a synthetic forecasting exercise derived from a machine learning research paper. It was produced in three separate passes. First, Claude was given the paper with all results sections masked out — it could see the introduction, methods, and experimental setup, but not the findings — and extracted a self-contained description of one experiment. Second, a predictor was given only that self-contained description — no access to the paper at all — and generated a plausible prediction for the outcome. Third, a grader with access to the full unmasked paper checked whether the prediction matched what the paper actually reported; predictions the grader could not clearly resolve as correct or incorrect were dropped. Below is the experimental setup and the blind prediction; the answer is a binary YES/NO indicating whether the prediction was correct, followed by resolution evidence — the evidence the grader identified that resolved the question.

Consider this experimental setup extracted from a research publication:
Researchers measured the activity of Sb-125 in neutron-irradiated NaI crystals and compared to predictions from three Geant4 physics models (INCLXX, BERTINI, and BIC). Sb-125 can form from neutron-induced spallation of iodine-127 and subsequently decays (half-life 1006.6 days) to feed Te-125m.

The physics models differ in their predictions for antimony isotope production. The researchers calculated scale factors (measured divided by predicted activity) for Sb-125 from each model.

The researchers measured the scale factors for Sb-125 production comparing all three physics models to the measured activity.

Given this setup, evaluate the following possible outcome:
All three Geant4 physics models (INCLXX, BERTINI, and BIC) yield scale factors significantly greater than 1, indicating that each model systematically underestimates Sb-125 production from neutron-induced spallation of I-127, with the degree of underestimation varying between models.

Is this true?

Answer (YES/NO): NO